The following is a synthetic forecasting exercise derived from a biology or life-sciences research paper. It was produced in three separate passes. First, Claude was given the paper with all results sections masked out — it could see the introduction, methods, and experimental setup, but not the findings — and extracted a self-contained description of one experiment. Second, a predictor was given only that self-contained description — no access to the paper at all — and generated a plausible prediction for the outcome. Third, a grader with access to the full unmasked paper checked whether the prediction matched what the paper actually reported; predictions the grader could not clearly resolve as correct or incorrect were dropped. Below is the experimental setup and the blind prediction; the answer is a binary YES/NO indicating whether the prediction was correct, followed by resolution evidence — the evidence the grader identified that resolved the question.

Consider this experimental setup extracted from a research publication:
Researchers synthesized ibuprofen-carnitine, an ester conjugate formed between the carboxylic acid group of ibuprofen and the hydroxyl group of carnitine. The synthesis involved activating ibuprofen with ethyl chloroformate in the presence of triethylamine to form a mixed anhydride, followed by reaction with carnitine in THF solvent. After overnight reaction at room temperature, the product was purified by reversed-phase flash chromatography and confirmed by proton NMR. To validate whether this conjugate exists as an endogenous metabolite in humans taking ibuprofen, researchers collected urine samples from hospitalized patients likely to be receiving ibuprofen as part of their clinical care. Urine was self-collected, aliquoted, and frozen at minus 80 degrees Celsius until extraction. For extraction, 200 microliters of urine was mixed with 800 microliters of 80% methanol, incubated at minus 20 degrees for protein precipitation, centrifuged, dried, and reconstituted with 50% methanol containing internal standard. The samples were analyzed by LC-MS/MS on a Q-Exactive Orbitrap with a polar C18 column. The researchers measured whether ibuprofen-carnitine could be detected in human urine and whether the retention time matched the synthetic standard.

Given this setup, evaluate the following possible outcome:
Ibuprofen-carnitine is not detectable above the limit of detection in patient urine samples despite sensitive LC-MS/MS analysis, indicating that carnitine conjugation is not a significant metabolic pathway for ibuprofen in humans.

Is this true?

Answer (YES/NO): NO